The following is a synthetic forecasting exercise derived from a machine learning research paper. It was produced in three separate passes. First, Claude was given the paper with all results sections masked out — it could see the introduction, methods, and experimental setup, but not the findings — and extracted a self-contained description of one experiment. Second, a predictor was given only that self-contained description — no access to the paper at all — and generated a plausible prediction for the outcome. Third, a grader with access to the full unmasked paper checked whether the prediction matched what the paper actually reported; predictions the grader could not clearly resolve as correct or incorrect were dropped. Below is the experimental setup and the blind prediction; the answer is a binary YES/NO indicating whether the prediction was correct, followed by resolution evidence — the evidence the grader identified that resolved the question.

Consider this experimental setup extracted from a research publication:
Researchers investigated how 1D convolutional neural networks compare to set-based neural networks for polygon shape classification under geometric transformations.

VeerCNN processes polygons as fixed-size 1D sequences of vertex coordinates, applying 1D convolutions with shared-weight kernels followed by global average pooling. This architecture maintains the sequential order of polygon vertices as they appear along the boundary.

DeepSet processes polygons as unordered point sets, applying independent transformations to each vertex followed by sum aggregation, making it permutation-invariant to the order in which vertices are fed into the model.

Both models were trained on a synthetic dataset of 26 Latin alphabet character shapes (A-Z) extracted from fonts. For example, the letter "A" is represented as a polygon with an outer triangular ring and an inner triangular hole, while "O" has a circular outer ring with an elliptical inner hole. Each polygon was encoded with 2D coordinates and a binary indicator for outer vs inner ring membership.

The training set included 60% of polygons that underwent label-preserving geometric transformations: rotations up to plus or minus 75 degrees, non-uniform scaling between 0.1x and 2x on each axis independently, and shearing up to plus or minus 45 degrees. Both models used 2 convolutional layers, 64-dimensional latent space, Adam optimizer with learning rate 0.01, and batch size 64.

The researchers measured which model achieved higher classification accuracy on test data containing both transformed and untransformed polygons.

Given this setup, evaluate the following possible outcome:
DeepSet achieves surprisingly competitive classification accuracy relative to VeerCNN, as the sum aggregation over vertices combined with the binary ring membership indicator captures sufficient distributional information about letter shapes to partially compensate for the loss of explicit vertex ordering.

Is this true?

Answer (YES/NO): YES